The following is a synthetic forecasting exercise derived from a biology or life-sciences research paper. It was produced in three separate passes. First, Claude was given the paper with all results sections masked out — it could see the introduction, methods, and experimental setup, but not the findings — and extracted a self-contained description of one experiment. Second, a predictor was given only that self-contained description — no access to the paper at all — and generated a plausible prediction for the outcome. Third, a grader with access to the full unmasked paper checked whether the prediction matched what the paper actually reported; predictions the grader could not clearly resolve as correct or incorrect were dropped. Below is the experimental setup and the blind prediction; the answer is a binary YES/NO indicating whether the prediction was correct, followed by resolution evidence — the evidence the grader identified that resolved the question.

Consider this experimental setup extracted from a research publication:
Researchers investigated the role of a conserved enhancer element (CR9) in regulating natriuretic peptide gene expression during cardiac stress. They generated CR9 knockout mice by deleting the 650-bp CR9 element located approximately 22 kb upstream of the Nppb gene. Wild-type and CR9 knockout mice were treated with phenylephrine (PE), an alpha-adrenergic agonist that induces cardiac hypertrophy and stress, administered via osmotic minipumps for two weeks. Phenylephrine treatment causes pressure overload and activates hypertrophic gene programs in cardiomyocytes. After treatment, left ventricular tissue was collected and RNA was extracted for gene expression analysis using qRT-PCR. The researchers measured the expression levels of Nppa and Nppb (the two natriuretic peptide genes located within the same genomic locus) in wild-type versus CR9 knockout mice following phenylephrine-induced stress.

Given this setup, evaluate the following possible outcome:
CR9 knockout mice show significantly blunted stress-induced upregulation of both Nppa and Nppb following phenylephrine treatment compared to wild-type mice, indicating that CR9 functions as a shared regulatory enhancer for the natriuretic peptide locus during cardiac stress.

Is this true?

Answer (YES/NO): YES